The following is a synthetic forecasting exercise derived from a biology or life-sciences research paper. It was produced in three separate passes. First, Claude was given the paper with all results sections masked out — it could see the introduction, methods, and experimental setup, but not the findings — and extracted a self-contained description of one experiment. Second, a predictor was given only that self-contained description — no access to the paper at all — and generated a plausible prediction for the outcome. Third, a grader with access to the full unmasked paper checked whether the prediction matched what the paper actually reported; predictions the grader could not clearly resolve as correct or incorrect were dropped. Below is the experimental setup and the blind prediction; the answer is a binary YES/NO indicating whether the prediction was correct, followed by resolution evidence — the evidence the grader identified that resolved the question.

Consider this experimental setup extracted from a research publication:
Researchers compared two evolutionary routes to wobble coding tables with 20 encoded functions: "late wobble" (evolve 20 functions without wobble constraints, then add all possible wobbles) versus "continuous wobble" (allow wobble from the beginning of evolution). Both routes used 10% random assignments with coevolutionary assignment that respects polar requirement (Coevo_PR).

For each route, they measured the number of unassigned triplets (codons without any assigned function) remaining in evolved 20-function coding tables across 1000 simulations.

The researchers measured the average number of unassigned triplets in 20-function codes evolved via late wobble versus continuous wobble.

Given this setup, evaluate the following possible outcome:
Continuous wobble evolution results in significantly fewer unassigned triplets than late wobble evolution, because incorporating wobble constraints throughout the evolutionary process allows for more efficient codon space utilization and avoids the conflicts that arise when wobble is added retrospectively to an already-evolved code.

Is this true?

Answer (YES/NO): NO